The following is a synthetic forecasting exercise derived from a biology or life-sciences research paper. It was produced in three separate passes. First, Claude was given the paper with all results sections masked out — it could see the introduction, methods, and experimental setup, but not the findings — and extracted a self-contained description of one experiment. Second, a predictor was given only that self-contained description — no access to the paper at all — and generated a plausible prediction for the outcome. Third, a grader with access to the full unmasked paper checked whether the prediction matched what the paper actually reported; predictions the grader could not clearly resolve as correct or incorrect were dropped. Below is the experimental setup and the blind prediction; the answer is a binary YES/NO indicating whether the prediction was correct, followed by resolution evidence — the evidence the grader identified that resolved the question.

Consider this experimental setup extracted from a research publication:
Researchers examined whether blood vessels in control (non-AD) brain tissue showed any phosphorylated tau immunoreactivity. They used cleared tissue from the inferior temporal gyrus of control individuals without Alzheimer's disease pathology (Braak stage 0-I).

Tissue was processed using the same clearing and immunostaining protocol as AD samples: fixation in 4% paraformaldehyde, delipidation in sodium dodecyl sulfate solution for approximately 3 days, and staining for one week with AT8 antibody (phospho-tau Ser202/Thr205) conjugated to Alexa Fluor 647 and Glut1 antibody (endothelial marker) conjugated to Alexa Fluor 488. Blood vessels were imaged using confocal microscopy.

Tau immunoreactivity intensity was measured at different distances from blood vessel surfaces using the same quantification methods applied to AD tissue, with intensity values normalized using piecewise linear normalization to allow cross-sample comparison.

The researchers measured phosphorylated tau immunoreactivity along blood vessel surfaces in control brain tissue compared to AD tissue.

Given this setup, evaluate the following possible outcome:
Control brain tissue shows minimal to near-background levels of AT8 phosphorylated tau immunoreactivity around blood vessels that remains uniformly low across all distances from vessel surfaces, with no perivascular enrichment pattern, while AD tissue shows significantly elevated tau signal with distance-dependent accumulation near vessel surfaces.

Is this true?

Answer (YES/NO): YES